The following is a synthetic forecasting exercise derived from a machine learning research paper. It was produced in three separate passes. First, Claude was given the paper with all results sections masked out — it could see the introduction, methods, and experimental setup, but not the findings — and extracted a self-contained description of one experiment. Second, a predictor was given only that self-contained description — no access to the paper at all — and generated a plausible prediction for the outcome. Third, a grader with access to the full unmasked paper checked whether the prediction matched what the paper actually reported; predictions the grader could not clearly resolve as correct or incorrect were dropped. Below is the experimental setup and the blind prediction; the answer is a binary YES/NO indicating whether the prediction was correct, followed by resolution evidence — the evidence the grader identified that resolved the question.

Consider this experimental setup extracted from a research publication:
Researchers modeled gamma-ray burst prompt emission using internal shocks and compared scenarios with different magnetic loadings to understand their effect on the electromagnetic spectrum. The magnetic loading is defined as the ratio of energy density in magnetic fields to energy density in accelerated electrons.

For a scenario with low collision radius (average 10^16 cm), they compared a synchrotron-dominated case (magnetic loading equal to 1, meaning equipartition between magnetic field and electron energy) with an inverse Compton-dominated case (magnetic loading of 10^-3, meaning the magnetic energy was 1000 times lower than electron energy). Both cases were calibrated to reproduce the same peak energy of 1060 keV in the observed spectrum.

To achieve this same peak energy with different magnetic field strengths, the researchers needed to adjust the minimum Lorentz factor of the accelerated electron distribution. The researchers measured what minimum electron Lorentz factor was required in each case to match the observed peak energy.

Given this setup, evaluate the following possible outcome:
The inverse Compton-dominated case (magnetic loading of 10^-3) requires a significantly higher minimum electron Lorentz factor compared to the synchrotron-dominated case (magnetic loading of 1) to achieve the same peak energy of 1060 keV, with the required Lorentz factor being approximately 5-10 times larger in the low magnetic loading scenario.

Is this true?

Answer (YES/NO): NO